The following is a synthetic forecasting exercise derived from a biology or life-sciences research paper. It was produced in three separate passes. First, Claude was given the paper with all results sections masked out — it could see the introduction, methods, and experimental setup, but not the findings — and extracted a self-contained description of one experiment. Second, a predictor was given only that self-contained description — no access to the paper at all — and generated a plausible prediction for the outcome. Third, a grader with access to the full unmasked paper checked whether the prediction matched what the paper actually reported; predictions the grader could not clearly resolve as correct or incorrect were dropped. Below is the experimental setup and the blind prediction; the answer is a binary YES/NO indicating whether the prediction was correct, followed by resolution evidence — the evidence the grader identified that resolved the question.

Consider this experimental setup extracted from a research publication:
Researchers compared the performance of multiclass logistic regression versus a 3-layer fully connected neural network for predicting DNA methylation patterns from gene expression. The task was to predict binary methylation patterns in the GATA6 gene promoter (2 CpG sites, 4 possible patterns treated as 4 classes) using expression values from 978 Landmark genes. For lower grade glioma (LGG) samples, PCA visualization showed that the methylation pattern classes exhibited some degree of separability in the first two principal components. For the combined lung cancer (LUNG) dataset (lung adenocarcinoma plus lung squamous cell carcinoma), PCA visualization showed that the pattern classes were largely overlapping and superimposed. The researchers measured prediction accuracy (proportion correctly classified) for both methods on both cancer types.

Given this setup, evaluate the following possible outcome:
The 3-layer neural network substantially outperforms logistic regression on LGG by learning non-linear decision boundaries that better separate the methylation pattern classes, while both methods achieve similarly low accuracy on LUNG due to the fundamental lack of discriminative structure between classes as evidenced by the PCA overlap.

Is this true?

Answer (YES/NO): NO